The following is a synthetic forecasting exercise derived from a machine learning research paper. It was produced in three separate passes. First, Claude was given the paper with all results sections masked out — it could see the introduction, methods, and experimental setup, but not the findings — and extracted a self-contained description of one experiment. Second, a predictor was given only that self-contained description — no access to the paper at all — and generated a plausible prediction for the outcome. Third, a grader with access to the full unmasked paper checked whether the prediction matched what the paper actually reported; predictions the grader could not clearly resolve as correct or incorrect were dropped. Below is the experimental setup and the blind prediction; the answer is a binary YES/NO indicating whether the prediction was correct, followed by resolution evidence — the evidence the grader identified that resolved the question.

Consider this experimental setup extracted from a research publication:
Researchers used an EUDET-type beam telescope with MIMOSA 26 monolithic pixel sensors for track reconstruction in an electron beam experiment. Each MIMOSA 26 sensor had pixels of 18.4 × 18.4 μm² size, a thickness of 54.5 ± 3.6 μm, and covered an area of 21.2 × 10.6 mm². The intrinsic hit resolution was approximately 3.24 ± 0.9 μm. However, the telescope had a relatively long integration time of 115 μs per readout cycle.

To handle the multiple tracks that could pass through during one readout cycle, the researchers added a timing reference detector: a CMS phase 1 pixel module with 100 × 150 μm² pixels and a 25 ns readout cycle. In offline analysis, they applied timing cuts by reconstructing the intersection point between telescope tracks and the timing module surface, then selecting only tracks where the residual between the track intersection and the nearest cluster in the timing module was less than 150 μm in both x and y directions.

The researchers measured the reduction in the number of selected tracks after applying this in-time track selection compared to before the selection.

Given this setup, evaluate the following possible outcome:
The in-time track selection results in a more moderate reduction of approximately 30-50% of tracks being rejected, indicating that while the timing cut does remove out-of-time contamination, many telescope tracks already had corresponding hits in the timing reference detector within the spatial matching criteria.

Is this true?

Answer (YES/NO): NO